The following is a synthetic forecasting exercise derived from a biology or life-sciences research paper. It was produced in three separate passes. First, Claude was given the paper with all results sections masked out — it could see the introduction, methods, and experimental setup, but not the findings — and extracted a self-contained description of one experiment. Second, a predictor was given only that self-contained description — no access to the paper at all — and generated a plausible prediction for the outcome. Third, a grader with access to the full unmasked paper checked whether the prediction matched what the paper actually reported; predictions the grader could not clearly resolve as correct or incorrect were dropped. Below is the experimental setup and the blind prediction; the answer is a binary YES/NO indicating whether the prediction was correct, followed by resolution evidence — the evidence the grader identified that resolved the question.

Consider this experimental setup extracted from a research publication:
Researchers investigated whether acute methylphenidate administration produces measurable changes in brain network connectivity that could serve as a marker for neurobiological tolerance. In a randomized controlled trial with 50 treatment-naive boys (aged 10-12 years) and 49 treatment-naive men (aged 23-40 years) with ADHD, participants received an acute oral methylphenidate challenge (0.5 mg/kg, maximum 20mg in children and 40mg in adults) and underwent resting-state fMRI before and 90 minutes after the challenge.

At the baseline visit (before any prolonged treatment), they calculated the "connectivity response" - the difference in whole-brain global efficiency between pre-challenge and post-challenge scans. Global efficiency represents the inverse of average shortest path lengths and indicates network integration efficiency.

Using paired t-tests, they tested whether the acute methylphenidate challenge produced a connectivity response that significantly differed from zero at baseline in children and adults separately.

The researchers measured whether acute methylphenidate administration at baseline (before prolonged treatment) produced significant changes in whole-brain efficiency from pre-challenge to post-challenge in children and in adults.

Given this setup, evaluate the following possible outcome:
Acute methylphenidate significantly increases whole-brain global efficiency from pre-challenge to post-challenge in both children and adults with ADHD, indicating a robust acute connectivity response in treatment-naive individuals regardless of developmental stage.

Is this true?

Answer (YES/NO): NO